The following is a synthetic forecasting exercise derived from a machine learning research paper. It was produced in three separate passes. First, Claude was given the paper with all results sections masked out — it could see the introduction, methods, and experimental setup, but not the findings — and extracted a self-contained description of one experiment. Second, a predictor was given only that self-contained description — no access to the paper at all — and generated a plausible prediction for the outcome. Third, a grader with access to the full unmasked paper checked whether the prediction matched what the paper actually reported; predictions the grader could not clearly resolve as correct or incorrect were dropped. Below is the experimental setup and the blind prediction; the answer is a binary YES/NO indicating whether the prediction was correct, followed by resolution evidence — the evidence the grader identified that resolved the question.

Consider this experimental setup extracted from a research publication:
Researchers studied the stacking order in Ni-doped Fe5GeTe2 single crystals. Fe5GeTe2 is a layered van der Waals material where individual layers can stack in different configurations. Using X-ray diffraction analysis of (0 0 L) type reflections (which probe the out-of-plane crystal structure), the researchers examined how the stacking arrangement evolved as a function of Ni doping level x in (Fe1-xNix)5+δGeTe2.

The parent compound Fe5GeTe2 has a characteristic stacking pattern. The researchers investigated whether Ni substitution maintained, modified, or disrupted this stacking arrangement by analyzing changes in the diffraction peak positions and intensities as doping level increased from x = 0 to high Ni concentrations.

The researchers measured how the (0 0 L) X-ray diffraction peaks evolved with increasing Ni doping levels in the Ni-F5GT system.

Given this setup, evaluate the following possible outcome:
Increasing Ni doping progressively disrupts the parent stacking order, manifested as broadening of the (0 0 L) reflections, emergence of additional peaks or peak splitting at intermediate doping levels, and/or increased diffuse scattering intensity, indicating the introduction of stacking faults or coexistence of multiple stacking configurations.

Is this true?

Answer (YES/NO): YES